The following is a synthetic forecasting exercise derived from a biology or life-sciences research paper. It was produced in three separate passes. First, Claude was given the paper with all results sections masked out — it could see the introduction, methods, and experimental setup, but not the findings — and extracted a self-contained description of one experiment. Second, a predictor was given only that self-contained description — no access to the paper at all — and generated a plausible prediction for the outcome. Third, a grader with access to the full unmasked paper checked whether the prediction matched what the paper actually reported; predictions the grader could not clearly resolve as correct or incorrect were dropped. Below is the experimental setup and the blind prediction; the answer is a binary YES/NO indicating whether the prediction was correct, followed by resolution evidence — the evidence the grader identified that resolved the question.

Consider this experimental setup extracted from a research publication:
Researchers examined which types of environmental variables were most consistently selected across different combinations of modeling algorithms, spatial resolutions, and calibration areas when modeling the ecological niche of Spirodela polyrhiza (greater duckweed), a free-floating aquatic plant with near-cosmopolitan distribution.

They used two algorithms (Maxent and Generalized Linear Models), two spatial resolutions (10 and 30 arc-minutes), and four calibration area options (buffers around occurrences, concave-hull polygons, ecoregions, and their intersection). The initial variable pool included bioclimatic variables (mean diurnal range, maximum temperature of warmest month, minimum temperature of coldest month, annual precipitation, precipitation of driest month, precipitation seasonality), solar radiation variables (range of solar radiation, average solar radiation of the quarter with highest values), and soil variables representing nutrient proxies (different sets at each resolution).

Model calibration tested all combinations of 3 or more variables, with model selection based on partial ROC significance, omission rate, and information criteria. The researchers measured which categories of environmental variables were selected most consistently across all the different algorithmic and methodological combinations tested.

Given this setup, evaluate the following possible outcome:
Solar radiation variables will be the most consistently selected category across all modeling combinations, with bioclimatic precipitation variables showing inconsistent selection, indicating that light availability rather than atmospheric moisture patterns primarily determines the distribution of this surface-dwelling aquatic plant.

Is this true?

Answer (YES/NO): NO